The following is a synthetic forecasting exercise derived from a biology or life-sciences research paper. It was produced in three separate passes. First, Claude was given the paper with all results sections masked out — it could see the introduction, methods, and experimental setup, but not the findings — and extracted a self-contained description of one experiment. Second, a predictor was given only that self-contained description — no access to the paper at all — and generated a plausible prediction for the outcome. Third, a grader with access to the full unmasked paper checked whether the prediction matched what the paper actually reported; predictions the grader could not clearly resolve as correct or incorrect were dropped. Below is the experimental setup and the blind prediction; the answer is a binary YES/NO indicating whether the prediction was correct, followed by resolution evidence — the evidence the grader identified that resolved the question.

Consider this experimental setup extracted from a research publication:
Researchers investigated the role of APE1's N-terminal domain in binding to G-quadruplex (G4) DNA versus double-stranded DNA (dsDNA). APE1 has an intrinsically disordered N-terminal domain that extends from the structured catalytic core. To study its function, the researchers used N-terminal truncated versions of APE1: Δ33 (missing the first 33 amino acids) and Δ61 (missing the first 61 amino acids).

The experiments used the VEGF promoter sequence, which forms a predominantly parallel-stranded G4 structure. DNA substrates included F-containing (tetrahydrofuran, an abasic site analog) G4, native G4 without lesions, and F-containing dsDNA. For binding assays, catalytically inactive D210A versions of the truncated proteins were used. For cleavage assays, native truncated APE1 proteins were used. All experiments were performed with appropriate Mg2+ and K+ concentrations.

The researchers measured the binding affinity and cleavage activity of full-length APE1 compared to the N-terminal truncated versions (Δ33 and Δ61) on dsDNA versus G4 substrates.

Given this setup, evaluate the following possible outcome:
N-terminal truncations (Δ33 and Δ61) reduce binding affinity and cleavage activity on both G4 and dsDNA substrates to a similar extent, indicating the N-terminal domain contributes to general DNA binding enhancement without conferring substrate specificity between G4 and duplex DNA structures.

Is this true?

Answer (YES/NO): NO